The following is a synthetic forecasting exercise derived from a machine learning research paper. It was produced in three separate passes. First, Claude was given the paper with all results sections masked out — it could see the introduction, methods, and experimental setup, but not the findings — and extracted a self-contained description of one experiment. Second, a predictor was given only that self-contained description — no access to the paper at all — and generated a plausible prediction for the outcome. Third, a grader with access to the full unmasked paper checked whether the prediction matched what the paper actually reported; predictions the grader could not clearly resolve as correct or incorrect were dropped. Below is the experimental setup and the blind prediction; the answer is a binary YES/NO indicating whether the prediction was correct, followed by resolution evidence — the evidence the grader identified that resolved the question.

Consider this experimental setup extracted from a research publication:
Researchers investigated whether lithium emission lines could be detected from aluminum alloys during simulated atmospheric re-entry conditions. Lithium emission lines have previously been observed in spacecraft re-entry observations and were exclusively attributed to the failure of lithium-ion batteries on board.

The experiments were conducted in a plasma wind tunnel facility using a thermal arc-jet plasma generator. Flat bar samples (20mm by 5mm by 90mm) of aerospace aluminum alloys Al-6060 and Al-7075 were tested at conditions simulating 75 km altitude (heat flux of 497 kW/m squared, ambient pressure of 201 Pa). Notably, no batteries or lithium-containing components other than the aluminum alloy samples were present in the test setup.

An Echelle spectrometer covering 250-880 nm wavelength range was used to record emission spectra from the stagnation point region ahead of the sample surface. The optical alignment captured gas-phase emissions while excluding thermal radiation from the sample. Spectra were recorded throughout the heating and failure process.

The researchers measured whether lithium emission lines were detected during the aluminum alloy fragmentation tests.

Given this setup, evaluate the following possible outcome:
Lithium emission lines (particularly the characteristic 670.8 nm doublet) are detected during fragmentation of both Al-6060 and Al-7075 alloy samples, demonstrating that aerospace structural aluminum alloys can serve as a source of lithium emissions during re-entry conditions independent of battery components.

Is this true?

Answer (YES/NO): NO